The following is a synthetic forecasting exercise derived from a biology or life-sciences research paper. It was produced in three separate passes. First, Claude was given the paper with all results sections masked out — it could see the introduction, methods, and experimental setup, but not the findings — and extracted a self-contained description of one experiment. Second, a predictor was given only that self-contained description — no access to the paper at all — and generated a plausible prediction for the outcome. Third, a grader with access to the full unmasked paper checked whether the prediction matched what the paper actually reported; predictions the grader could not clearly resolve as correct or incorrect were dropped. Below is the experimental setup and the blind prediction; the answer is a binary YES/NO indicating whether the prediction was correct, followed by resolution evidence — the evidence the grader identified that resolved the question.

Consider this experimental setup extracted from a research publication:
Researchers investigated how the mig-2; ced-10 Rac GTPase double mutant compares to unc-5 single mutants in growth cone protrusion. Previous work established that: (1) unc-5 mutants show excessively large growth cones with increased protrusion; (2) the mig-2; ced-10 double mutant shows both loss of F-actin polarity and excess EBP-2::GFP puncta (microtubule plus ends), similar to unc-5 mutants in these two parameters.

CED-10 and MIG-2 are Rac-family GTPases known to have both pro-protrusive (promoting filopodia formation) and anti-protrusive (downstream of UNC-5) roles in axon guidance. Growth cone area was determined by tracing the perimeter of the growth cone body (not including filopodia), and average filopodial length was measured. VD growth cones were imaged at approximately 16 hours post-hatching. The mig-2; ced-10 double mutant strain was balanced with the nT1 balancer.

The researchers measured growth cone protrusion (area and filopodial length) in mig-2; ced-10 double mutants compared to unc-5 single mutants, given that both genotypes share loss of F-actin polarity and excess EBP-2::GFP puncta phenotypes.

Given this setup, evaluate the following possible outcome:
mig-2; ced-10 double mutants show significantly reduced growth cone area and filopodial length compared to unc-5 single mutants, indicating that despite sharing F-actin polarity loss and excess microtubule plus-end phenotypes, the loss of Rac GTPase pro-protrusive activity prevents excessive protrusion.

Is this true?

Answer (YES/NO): YES